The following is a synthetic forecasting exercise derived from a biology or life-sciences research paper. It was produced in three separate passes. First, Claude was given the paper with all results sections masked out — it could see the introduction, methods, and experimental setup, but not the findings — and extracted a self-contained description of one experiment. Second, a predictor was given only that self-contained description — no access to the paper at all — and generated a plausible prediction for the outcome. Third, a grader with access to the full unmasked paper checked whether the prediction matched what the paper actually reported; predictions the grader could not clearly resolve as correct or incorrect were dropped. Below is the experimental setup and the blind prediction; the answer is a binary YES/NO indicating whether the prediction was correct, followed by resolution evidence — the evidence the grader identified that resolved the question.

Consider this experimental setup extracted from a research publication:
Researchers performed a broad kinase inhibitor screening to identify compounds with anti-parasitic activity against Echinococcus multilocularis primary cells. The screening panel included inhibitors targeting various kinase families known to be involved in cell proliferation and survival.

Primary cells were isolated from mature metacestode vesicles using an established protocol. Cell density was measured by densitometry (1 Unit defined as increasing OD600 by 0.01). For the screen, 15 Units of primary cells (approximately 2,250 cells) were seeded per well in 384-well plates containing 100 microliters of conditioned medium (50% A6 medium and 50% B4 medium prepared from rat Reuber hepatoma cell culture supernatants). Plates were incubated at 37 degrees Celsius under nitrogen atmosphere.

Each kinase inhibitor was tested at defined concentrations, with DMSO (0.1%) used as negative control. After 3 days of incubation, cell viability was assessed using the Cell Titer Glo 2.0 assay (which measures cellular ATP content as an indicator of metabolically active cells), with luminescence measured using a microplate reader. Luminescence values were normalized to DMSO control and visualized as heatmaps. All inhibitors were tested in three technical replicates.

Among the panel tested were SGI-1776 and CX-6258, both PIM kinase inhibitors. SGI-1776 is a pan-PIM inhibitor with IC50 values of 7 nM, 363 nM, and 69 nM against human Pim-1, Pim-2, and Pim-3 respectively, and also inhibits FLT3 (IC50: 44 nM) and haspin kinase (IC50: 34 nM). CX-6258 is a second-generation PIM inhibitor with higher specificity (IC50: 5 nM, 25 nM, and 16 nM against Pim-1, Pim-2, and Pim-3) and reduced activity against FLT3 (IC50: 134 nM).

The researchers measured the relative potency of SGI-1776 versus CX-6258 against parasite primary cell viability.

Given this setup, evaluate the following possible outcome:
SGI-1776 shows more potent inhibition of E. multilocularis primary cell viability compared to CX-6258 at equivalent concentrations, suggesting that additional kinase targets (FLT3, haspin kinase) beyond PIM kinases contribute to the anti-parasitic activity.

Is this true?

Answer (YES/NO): NO